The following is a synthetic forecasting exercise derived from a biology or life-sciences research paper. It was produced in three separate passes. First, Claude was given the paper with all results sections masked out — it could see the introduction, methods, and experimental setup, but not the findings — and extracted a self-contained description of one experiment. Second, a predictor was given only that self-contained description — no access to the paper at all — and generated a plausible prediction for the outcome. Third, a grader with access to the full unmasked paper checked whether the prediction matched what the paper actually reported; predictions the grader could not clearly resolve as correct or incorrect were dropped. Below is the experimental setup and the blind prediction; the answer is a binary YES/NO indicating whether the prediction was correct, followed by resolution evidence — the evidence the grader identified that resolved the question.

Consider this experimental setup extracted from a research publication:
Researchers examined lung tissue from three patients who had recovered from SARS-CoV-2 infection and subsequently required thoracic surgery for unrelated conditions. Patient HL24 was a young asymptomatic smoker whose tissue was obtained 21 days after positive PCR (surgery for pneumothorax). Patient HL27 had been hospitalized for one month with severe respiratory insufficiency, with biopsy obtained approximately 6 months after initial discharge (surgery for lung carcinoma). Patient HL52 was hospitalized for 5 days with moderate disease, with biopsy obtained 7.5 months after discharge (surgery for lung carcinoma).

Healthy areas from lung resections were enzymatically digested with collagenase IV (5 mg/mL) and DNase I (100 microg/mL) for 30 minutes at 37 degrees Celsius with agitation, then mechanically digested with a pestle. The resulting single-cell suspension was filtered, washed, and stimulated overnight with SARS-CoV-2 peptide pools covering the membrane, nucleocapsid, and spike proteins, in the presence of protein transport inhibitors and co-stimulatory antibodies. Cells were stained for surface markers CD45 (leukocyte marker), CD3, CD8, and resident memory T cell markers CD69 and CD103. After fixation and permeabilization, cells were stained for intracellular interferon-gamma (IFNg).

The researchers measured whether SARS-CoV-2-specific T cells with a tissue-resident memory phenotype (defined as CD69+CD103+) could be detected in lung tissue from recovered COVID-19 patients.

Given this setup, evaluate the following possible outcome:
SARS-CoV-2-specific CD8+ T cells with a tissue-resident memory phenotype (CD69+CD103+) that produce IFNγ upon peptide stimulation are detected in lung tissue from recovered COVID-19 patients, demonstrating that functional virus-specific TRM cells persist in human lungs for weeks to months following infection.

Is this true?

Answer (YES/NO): YES